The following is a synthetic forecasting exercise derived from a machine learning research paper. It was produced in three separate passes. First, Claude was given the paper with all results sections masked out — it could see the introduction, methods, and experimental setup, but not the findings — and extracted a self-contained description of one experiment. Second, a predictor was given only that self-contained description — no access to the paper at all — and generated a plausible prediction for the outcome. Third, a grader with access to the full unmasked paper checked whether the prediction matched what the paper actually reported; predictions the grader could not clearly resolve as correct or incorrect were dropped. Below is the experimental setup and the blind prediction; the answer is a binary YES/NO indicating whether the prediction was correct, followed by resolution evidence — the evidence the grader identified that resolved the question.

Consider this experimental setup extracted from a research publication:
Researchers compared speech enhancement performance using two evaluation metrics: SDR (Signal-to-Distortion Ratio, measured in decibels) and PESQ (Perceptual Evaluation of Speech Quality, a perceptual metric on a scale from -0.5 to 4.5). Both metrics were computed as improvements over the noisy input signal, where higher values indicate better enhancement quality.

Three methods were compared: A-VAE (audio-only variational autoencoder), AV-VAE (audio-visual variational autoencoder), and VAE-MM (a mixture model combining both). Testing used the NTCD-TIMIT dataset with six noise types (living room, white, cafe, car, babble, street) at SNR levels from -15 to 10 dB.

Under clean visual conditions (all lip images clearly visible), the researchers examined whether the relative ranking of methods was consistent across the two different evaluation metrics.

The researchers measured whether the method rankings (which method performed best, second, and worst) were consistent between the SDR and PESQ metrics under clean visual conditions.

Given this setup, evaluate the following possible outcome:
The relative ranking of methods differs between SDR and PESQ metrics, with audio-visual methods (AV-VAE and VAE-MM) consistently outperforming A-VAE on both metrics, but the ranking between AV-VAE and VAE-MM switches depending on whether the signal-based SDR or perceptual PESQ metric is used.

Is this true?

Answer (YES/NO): NO